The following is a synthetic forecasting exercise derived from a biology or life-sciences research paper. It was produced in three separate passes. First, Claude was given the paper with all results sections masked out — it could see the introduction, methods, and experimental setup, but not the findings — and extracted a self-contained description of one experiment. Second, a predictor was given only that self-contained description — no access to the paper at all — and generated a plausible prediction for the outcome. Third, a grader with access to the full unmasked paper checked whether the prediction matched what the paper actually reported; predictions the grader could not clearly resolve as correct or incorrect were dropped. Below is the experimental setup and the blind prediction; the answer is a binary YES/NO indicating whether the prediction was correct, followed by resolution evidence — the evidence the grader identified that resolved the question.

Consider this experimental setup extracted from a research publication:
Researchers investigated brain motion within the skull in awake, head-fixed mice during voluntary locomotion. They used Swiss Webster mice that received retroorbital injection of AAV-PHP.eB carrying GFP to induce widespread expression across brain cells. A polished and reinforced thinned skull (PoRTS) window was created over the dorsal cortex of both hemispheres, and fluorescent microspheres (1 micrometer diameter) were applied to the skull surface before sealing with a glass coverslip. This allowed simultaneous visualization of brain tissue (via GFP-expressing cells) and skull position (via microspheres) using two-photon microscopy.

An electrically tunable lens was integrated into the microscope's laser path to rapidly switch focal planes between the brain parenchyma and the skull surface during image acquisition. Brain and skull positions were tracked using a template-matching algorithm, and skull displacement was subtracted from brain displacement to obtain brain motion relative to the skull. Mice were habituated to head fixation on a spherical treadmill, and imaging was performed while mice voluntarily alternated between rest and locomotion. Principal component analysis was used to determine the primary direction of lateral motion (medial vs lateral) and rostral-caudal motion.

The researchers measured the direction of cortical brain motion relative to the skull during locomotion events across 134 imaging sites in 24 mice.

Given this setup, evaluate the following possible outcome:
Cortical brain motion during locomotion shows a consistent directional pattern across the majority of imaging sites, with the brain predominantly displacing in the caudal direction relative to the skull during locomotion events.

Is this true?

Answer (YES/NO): NO